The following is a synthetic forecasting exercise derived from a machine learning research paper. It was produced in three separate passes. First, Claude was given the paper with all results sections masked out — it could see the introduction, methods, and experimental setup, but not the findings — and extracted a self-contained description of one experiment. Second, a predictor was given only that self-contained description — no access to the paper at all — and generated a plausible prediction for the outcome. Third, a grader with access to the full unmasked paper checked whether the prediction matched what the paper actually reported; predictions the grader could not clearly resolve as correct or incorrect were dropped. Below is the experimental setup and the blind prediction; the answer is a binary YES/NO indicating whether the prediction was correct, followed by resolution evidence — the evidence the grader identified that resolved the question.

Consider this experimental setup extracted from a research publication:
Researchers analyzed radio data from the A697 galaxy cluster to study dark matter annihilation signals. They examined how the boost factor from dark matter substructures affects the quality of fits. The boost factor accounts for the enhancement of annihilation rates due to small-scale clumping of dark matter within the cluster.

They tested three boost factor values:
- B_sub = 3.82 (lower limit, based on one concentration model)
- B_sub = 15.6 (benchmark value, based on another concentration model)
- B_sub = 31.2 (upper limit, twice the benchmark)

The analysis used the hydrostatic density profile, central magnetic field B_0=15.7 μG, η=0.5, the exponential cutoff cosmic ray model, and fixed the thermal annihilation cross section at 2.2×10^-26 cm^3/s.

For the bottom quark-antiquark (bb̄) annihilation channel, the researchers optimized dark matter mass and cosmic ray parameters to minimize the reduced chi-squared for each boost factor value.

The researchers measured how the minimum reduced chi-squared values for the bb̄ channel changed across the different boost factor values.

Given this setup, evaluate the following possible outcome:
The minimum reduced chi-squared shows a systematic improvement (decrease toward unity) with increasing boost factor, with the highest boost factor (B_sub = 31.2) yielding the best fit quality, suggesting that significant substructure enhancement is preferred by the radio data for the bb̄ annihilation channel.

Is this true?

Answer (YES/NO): NO